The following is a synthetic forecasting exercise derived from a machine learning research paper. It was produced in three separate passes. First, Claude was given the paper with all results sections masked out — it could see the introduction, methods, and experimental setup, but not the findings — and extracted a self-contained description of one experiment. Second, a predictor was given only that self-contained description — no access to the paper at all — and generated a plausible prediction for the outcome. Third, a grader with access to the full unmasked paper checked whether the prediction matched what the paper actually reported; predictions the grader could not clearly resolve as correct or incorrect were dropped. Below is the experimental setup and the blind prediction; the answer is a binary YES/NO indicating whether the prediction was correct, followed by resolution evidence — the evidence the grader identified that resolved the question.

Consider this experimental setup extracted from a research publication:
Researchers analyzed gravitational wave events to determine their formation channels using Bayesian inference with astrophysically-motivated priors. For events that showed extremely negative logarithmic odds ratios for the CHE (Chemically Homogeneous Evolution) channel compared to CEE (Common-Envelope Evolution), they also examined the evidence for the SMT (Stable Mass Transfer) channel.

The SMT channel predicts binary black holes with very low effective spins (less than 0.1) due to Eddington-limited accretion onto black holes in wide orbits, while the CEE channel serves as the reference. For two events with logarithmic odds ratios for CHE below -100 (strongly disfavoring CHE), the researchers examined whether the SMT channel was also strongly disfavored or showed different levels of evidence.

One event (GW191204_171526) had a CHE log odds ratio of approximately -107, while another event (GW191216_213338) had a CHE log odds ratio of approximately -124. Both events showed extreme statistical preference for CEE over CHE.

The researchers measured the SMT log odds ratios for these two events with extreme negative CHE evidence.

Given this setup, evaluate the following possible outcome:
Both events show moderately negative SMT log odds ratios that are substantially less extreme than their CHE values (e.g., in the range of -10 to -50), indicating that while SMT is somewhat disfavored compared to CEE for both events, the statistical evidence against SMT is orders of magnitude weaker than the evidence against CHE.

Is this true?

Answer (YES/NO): NO